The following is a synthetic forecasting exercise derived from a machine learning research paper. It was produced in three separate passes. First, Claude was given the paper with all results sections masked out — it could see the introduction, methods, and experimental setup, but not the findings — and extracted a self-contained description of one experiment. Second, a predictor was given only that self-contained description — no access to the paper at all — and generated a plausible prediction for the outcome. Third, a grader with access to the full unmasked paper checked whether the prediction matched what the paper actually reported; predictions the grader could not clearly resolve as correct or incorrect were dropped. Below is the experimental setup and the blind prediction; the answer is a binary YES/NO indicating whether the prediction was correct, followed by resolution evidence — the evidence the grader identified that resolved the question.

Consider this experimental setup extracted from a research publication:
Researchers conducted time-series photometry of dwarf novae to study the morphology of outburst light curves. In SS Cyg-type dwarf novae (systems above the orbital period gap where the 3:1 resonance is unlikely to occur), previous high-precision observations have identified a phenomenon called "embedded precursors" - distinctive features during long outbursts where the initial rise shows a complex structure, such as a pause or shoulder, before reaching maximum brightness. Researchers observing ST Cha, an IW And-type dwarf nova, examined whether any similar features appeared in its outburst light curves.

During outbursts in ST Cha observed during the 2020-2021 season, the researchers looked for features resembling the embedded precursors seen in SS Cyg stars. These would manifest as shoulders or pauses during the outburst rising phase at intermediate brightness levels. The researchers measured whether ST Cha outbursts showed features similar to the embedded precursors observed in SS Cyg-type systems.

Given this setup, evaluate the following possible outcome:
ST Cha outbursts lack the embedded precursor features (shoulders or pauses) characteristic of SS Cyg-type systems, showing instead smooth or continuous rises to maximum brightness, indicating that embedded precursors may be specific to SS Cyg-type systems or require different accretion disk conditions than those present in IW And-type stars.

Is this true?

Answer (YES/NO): NO